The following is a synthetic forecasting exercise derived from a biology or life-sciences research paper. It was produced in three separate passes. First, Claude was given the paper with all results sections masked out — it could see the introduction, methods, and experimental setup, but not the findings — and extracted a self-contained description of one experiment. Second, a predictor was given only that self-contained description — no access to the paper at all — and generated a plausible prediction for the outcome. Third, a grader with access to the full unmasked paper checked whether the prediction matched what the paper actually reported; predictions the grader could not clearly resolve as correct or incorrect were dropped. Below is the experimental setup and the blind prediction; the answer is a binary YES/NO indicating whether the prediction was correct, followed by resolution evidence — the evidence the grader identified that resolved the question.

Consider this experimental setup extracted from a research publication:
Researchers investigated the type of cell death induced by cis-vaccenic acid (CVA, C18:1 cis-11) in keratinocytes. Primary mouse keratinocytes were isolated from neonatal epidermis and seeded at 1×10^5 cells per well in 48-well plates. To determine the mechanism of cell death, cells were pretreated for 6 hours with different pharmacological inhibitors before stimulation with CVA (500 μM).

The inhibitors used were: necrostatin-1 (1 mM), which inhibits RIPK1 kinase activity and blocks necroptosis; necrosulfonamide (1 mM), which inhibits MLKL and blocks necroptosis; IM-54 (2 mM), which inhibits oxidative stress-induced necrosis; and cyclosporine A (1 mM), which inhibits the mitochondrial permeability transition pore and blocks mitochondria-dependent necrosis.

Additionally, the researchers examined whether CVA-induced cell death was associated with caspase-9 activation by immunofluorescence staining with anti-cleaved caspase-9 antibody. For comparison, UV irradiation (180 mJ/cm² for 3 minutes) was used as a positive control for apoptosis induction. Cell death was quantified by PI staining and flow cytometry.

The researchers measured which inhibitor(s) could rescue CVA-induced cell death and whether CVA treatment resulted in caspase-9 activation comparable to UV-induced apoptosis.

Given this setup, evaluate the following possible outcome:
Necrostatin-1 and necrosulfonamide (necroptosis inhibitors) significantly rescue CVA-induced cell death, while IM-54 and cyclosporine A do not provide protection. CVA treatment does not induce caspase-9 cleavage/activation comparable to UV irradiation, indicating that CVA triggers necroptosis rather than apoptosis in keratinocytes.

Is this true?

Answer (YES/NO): NO